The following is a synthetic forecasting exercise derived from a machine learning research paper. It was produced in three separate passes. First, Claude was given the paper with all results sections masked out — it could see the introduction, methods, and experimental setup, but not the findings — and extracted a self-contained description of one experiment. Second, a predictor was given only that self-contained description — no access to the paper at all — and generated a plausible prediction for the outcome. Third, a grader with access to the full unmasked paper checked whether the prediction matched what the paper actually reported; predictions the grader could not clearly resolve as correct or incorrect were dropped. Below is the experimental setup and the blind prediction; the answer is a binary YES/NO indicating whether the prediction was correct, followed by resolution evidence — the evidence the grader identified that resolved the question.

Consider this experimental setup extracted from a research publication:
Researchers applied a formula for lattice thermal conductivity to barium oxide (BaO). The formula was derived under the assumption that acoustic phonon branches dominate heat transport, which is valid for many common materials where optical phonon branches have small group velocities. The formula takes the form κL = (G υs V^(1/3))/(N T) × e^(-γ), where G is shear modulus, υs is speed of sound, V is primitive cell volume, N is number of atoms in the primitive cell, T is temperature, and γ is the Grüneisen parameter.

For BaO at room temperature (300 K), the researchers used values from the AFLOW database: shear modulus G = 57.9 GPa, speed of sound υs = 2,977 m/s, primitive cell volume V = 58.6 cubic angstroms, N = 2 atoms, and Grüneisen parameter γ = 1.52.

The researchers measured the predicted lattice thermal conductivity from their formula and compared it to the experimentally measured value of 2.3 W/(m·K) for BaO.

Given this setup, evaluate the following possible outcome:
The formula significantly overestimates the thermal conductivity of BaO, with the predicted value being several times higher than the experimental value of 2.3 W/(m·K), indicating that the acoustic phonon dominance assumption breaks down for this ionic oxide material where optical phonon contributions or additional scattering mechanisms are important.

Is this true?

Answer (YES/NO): YES